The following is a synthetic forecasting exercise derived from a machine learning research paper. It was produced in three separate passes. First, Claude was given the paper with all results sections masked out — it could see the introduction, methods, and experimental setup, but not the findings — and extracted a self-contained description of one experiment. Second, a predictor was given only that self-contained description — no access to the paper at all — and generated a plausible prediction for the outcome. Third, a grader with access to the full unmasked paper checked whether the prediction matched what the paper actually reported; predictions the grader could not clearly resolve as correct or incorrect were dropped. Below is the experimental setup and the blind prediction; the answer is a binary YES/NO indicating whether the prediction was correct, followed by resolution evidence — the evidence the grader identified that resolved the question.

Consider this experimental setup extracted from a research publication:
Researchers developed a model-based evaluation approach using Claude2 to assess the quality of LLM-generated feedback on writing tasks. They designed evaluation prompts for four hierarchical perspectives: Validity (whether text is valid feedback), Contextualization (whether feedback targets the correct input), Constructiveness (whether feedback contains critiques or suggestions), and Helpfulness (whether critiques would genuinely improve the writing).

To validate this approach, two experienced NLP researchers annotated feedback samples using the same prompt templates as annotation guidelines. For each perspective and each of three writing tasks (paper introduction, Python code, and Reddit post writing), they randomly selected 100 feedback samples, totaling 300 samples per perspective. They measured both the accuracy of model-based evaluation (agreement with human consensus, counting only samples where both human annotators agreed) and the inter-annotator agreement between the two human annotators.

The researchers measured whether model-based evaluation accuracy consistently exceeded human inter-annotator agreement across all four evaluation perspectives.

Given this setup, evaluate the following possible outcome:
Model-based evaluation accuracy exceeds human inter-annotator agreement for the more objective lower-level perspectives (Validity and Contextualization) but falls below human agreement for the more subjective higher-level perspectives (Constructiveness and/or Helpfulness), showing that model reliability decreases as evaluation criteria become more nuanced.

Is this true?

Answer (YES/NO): NO